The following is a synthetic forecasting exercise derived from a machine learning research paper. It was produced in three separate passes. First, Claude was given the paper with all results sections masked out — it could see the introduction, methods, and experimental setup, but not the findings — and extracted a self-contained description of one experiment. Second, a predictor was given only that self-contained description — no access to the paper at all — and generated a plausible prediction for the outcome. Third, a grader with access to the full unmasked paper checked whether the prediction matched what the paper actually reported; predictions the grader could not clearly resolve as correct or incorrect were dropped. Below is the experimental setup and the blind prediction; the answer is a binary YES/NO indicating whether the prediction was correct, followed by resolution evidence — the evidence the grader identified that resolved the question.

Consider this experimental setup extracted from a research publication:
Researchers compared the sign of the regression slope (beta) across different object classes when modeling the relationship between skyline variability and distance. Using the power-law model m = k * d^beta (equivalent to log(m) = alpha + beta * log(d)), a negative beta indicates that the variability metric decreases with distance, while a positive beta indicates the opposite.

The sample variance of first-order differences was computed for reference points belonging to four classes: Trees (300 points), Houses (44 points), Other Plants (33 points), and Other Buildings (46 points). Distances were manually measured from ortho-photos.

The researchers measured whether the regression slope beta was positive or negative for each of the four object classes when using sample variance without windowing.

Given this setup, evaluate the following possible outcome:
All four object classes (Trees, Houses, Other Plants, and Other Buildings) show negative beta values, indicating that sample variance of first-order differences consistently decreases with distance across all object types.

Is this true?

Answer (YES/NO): NO